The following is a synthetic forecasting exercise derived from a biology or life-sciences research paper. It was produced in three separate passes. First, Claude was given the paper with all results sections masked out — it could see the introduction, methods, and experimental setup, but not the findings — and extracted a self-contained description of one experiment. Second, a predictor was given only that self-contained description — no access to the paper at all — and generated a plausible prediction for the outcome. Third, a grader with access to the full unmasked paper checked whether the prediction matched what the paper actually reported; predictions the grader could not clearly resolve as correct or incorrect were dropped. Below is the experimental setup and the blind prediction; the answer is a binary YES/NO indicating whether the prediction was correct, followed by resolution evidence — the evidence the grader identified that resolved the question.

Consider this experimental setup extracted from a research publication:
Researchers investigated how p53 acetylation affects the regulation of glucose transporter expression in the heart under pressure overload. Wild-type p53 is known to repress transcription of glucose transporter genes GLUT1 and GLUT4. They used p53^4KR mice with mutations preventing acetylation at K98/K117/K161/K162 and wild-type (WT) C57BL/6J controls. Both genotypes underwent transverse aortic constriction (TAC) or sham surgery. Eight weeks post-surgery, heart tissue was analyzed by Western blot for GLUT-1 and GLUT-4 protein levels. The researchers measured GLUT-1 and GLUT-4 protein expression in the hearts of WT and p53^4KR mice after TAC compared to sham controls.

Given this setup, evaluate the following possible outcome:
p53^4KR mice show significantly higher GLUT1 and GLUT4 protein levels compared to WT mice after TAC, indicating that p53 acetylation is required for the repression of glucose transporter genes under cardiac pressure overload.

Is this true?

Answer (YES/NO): YES